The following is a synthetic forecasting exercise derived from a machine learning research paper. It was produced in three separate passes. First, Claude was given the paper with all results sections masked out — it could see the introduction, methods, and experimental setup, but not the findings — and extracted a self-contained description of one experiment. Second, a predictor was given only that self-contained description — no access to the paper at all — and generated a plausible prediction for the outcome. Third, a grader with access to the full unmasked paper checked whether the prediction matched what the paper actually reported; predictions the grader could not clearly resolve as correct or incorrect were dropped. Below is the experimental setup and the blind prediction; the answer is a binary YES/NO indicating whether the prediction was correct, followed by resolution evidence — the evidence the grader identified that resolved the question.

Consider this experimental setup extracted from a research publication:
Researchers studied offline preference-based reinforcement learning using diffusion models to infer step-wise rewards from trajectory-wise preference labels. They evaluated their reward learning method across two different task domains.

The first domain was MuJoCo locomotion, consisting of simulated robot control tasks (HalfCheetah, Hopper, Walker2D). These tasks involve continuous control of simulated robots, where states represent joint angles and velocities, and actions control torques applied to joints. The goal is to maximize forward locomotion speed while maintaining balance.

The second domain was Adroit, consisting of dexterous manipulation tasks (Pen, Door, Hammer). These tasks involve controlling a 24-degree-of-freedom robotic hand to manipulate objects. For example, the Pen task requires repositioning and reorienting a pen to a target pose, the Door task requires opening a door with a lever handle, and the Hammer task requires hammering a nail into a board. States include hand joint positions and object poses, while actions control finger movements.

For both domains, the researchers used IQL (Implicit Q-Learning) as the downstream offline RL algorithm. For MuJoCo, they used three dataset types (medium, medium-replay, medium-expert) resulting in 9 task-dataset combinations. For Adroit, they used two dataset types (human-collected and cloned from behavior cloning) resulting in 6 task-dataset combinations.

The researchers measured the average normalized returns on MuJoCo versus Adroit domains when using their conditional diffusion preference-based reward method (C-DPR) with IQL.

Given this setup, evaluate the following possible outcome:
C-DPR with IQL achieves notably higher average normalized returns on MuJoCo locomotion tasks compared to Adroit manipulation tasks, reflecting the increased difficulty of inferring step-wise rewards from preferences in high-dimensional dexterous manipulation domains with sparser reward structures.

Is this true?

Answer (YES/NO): YES